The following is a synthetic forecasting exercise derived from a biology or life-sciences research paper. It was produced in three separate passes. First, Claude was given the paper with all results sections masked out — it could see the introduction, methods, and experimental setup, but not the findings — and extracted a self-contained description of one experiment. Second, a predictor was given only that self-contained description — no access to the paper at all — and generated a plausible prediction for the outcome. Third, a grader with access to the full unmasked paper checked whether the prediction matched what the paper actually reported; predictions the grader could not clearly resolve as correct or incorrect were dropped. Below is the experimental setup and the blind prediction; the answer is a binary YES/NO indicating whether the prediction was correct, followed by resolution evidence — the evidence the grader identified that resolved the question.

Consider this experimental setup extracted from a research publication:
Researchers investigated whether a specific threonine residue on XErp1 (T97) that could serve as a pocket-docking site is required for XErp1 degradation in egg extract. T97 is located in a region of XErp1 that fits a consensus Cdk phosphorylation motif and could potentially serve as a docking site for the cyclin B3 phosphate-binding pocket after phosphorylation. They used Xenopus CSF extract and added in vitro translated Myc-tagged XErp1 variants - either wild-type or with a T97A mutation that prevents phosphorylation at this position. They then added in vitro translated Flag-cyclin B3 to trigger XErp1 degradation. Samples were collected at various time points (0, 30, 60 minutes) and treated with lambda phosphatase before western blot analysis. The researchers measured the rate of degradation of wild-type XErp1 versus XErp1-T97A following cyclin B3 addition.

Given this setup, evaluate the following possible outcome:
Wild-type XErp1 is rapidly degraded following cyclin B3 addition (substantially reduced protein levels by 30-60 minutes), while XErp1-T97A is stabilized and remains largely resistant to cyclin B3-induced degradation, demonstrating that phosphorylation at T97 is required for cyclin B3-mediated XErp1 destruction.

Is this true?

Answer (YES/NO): YES